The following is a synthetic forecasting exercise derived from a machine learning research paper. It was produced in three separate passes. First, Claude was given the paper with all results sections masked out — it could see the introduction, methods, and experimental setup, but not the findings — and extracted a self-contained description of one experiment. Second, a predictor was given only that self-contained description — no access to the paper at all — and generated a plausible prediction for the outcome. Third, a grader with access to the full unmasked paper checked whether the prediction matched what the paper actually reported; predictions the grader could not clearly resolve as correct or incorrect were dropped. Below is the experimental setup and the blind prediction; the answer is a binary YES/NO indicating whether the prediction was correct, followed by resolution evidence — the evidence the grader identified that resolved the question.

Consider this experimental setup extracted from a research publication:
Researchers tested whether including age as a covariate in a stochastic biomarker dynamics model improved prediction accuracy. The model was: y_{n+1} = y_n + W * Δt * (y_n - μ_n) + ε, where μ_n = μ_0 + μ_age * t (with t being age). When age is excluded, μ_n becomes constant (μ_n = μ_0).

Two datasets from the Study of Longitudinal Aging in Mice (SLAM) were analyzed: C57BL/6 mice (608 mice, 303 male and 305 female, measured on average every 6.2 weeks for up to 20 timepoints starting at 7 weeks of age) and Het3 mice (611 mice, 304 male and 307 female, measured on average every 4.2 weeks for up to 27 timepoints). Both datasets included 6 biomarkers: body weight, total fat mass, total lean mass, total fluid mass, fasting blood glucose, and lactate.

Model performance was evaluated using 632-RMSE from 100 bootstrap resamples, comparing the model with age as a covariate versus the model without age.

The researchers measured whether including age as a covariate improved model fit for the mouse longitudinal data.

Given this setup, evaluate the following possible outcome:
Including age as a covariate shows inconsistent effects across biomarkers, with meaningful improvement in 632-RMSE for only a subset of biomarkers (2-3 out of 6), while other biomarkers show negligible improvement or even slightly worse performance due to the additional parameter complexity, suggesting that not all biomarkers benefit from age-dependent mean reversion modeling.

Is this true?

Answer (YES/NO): NO